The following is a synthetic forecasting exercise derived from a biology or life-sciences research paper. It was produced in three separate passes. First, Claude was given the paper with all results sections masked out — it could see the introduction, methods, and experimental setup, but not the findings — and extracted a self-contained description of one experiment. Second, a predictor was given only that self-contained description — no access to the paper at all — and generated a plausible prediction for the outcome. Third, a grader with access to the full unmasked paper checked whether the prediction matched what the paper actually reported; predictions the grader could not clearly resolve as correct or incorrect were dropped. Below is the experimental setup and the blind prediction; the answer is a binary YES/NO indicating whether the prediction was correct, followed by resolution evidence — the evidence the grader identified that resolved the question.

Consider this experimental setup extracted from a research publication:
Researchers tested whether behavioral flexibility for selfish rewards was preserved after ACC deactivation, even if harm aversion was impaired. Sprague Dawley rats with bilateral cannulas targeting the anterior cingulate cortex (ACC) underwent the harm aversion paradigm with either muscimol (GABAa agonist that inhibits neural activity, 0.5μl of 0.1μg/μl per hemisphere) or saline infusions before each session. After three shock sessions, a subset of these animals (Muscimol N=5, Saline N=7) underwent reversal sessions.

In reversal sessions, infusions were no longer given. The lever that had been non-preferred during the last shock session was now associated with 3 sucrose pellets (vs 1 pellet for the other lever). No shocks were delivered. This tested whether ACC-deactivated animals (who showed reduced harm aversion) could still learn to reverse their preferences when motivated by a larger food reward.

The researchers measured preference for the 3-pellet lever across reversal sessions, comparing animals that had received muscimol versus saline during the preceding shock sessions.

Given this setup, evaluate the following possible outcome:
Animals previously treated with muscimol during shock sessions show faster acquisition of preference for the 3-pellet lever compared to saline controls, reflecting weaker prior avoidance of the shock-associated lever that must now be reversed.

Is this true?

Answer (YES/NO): NO